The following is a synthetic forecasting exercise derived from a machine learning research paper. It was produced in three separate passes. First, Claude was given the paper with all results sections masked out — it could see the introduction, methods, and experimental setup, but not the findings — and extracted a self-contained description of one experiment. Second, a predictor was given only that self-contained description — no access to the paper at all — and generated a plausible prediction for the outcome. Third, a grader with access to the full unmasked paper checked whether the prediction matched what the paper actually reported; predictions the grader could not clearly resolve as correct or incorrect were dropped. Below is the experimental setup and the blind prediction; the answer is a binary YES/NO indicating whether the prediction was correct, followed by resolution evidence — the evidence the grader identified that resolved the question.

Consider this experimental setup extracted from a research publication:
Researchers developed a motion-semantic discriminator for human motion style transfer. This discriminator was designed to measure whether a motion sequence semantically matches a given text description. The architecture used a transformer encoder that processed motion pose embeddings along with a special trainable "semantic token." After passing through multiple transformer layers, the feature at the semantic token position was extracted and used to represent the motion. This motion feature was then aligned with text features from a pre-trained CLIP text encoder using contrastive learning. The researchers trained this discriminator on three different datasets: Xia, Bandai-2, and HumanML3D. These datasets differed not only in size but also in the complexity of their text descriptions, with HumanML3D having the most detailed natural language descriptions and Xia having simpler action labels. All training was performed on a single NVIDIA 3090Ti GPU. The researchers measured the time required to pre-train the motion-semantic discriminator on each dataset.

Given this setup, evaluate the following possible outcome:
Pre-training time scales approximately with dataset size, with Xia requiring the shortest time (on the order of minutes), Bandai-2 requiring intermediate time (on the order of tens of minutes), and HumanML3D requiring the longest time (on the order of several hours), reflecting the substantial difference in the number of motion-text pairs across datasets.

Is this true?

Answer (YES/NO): NO